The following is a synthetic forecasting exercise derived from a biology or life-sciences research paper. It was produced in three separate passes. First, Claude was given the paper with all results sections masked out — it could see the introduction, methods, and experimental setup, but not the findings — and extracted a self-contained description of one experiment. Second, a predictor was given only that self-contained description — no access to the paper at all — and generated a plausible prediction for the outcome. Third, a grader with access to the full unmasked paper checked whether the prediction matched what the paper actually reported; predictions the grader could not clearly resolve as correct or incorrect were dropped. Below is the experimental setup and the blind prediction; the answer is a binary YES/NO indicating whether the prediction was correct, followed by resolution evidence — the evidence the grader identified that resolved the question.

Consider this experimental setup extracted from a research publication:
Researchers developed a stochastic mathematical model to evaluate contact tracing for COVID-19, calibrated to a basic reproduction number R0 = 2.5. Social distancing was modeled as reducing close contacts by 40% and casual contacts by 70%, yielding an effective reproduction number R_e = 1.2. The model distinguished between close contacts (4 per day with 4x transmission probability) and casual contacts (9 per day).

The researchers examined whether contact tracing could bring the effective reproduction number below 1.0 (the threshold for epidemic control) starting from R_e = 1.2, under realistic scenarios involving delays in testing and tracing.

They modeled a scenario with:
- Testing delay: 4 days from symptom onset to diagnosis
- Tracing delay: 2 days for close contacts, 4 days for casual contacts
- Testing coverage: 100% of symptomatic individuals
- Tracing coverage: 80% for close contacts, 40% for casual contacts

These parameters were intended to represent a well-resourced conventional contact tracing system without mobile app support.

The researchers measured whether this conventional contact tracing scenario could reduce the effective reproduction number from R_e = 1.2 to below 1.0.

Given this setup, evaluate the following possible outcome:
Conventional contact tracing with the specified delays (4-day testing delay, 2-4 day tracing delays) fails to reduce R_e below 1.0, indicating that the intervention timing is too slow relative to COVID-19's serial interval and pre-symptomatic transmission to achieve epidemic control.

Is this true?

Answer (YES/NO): YES